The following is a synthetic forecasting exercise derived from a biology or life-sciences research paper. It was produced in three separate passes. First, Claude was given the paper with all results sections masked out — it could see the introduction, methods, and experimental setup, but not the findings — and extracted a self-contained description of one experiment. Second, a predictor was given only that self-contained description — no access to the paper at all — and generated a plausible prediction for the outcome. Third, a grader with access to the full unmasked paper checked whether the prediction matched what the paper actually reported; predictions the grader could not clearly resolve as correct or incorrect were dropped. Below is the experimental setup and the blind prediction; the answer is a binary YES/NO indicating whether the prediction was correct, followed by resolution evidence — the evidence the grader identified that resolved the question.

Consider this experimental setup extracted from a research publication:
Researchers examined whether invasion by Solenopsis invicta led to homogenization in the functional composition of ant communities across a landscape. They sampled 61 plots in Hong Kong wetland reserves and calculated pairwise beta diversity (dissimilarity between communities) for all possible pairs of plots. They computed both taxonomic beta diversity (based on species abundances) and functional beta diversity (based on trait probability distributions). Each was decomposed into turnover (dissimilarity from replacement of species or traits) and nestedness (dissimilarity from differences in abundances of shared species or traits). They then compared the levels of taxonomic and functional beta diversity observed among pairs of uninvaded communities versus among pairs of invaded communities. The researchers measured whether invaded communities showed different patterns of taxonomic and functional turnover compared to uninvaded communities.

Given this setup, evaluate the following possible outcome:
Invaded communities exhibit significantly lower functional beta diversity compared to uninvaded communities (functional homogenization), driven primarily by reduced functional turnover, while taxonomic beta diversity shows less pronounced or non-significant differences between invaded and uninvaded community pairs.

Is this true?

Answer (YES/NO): NO